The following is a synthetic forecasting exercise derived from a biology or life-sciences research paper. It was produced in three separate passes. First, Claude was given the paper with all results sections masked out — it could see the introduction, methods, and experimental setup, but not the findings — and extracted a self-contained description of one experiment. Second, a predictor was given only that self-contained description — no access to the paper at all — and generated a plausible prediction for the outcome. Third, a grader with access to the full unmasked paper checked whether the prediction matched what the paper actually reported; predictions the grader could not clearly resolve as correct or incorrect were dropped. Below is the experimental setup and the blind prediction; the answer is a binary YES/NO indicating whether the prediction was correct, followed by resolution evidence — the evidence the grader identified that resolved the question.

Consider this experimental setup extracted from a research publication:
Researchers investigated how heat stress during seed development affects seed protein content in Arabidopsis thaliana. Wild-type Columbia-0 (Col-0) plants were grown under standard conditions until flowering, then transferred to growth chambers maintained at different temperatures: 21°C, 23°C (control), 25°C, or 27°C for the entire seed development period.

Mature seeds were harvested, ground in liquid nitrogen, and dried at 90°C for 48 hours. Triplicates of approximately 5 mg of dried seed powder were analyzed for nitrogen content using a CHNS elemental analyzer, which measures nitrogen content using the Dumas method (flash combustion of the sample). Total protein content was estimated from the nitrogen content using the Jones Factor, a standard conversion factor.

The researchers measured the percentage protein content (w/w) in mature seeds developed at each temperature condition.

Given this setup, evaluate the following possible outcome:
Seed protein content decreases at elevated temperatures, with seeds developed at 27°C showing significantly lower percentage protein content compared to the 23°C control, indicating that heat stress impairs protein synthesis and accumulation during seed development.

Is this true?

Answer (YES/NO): YES